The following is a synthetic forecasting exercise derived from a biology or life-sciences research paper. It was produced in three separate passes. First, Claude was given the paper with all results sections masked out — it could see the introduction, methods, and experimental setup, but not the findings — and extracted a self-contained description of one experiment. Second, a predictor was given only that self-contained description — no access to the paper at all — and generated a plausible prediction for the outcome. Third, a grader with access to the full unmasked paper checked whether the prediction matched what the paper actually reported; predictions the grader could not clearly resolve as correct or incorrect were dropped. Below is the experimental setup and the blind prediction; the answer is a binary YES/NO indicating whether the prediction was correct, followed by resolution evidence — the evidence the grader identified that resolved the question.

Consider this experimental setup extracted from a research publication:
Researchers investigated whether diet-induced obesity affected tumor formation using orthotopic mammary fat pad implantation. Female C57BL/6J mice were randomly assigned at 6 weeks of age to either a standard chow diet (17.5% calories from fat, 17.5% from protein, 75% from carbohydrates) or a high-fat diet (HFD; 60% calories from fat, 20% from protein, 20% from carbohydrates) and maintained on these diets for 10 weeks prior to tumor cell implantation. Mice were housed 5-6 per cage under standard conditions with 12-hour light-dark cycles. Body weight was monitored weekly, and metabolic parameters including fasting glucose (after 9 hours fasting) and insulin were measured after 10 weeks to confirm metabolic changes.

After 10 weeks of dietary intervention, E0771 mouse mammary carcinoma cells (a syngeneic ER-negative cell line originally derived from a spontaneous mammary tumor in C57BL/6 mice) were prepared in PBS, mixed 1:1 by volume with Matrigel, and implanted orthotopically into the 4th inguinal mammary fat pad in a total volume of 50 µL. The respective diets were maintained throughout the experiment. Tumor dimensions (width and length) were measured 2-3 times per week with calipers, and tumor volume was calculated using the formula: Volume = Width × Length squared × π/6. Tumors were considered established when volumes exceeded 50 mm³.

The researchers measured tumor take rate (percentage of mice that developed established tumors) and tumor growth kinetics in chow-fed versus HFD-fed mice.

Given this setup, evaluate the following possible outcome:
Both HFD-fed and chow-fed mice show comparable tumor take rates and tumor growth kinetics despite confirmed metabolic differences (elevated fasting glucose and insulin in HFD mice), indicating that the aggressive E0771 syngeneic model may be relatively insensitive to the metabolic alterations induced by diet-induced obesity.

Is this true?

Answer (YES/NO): NO